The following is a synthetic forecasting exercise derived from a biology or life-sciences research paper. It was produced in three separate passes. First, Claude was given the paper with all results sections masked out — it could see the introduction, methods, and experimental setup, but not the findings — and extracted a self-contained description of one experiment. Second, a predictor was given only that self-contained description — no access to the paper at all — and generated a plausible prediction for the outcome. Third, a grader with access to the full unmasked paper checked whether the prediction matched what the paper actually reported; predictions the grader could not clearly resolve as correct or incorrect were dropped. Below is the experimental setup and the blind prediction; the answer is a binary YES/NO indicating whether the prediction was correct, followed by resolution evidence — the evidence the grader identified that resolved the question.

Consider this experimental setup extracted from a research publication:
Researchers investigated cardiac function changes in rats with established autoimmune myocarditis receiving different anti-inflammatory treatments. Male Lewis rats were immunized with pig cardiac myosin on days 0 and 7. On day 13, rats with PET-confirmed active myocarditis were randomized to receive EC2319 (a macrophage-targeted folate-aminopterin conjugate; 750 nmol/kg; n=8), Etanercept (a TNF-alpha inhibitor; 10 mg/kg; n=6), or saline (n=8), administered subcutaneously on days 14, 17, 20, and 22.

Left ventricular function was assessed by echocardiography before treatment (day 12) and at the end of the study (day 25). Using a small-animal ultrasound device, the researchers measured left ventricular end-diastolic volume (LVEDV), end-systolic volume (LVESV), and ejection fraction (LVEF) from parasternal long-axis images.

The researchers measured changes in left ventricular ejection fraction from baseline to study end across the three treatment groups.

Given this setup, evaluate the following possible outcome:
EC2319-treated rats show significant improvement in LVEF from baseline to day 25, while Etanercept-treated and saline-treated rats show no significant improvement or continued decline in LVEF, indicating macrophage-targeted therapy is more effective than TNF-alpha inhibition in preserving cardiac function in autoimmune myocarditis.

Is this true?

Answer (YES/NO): NO